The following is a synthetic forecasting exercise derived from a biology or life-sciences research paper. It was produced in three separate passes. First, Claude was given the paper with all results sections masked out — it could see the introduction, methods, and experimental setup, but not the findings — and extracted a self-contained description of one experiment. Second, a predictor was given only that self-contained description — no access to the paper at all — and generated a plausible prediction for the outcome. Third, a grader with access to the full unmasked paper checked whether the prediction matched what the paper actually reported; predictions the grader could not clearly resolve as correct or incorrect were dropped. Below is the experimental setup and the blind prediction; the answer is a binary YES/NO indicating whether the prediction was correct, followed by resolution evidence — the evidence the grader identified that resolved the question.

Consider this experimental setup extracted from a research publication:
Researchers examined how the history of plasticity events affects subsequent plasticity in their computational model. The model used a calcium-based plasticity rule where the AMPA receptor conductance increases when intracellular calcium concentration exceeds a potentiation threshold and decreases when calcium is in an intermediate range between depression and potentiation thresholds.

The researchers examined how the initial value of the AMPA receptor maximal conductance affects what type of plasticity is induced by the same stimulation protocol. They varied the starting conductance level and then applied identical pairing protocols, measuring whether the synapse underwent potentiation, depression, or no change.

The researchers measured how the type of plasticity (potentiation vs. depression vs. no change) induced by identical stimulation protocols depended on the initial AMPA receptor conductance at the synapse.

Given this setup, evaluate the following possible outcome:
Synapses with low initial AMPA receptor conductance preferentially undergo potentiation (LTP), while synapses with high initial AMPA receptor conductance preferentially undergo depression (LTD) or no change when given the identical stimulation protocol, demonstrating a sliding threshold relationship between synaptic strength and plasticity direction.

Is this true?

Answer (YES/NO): NO